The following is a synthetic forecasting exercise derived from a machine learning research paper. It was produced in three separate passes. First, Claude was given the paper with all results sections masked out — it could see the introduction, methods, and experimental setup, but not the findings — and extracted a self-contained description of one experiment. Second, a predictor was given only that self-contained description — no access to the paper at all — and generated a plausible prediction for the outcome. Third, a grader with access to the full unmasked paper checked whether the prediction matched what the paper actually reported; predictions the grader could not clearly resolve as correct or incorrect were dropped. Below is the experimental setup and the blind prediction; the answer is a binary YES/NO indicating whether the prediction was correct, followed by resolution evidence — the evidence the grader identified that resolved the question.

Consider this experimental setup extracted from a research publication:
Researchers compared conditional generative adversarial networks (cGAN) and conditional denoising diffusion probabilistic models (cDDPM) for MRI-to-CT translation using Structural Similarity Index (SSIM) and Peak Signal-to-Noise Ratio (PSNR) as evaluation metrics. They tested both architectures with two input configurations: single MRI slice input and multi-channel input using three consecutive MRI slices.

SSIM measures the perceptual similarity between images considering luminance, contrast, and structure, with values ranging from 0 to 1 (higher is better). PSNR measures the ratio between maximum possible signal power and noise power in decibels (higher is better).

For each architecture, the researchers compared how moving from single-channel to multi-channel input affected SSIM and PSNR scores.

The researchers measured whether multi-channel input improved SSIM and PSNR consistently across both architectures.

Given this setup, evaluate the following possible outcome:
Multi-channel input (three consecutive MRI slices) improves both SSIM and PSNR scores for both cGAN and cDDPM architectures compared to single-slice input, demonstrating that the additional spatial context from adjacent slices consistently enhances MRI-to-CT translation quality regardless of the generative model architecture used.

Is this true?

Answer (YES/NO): NO